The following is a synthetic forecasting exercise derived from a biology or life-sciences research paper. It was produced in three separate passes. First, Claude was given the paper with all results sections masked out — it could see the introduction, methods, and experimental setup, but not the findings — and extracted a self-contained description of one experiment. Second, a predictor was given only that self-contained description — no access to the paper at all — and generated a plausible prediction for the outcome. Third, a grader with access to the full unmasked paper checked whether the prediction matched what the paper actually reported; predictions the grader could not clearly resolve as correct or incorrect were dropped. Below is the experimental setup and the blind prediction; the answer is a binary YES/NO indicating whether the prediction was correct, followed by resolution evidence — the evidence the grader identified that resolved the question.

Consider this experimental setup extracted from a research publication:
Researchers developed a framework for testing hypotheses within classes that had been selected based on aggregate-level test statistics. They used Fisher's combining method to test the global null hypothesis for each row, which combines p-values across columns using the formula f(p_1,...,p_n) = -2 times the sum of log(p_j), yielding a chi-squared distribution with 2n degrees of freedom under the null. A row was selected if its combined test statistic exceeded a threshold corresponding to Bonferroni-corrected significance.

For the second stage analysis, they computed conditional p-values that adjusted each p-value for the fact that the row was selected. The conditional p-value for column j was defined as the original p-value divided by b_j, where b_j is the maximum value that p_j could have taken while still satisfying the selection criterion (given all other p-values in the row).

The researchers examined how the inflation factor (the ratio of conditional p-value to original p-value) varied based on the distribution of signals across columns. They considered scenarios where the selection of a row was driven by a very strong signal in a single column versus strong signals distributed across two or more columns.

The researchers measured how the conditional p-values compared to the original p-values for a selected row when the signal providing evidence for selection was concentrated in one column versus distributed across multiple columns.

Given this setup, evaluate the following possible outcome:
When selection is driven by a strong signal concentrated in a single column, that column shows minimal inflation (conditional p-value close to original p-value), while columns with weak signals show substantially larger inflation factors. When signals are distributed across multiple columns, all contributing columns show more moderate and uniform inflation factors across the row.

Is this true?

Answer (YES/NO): NO